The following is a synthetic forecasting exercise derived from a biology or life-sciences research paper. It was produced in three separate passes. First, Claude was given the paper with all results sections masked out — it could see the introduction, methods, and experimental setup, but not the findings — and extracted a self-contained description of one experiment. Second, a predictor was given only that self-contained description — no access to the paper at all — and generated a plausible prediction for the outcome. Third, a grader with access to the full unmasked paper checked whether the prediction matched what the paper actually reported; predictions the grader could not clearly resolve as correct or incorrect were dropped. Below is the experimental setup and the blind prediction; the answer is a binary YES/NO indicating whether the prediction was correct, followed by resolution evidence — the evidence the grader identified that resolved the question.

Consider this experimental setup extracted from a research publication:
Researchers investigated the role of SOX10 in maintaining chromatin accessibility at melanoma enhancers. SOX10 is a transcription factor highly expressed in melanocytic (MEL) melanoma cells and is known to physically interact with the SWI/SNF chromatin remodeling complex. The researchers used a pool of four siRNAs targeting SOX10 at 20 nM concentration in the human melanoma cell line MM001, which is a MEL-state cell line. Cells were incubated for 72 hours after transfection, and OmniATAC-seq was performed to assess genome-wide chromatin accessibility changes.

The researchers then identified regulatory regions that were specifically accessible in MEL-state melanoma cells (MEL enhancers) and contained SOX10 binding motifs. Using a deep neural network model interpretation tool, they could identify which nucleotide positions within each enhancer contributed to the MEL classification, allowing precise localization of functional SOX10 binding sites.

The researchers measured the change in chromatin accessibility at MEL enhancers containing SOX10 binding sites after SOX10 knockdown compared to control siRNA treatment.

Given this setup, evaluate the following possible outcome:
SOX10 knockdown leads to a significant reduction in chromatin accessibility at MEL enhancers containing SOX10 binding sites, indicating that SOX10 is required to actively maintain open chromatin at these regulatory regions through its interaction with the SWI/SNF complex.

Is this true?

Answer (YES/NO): YES